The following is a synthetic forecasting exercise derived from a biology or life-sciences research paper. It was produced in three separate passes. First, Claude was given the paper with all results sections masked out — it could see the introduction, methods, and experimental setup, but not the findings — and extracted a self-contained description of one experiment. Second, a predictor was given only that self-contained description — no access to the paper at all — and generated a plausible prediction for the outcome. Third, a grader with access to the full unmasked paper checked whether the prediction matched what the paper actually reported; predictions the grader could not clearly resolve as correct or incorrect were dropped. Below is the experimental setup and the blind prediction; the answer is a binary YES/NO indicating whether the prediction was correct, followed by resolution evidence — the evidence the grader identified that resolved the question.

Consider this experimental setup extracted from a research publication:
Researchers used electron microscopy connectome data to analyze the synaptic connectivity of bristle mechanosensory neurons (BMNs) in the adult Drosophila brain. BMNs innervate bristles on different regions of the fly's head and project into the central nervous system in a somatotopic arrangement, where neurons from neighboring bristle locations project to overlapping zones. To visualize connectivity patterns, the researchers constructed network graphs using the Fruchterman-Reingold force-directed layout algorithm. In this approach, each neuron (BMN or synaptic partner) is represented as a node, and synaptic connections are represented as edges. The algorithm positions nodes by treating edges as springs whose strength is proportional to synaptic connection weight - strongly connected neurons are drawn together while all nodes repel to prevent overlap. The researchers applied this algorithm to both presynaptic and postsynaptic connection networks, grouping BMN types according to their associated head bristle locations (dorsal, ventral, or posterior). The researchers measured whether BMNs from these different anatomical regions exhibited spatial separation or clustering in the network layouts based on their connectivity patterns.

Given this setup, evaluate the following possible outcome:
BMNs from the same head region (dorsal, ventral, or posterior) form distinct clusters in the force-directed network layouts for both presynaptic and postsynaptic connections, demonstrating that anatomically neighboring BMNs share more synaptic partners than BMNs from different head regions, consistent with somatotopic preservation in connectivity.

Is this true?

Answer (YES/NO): YES